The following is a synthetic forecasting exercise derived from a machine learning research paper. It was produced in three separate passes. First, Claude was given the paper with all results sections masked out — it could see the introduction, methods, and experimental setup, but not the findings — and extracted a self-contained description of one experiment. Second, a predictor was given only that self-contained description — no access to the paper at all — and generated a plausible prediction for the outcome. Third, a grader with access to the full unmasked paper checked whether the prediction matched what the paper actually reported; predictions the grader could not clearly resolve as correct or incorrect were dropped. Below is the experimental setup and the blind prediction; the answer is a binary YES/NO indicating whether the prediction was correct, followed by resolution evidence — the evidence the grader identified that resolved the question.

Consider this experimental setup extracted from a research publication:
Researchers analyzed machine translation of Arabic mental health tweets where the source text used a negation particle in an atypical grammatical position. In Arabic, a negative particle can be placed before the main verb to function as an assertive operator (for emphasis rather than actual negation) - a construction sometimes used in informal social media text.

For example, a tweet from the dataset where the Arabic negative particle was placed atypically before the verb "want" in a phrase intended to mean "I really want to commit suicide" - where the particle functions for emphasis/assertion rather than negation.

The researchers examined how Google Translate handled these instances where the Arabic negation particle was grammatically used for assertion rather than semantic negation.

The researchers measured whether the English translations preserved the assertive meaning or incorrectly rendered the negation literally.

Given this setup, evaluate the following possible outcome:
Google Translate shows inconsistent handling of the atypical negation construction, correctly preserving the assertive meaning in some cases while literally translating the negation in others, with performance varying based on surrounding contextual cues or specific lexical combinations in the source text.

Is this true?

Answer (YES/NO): NO